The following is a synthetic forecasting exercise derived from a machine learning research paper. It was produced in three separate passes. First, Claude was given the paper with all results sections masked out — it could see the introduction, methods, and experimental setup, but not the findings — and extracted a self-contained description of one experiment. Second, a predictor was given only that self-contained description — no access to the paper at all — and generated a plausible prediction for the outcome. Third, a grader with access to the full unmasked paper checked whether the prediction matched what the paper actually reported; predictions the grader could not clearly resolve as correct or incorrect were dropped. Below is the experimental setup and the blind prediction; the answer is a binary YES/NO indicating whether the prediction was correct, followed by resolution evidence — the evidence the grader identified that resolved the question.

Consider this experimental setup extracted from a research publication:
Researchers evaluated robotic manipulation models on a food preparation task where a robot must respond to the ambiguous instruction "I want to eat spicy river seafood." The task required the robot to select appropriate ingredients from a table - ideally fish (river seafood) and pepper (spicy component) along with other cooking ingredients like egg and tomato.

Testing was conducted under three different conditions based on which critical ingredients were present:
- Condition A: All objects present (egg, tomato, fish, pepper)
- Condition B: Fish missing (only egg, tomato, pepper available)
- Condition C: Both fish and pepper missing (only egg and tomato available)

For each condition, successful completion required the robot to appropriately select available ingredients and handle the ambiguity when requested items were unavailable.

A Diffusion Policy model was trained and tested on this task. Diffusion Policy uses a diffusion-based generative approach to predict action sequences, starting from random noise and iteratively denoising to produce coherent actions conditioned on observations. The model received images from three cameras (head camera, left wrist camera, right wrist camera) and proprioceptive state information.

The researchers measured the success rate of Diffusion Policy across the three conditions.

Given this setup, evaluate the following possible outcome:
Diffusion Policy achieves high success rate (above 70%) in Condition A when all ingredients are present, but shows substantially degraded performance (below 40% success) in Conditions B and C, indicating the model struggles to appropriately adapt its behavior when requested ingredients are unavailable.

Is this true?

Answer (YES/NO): NO